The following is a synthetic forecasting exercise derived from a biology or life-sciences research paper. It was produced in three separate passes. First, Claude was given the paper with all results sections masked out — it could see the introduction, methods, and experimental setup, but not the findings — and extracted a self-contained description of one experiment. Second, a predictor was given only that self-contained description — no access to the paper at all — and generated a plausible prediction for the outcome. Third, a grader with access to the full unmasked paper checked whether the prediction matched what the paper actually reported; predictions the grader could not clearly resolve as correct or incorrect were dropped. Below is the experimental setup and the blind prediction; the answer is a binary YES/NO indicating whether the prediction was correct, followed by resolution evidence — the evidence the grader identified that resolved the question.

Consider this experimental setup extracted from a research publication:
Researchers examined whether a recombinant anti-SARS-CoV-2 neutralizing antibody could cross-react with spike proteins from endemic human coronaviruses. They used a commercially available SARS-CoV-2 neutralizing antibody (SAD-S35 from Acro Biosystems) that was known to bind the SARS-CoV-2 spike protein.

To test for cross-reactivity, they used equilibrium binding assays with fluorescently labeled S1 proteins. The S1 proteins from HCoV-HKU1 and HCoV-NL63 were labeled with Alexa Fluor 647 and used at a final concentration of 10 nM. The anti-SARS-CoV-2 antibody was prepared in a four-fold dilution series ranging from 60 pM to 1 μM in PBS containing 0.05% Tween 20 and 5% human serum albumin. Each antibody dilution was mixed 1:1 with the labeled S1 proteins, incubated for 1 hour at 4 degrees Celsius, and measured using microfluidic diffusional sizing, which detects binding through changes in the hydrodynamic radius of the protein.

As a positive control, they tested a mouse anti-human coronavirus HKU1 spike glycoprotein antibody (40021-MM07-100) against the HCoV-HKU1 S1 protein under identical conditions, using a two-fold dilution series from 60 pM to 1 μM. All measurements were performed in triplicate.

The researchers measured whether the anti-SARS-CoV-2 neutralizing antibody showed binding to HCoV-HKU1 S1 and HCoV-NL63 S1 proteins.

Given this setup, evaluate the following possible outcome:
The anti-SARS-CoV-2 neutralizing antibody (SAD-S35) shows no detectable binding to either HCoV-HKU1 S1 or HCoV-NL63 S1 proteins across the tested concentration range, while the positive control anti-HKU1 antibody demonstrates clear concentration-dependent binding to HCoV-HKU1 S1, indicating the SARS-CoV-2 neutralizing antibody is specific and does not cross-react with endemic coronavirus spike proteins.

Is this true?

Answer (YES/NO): YES